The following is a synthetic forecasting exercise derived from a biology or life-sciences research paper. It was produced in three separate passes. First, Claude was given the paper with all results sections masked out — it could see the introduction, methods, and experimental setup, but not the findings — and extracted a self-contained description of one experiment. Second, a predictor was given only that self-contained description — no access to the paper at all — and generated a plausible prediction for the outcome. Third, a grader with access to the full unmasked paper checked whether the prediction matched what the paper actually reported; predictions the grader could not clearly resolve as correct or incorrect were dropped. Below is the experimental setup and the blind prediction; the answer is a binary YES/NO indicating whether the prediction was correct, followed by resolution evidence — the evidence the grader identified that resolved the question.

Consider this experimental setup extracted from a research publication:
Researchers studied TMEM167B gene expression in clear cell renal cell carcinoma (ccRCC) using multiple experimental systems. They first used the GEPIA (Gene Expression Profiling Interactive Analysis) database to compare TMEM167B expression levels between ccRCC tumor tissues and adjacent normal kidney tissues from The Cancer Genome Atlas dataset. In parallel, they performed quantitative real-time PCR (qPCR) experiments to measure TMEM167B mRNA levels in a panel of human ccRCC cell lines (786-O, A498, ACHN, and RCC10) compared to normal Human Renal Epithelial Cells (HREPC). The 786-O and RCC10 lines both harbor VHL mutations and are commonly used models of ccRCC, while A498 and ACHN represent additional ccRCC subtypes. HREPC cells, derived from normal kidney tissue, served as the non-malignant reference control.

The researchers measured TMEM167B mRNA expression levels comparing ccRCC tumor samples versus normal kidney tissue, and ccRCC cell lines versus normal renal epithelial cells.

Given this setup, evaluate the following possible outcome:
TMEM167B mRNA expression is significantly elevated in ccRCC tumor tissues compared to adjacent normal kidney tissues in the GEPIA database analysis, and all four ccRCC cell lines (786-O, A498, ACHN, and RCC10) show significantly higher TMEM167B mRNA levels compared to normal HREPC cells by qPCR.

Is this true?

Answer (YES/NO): NO